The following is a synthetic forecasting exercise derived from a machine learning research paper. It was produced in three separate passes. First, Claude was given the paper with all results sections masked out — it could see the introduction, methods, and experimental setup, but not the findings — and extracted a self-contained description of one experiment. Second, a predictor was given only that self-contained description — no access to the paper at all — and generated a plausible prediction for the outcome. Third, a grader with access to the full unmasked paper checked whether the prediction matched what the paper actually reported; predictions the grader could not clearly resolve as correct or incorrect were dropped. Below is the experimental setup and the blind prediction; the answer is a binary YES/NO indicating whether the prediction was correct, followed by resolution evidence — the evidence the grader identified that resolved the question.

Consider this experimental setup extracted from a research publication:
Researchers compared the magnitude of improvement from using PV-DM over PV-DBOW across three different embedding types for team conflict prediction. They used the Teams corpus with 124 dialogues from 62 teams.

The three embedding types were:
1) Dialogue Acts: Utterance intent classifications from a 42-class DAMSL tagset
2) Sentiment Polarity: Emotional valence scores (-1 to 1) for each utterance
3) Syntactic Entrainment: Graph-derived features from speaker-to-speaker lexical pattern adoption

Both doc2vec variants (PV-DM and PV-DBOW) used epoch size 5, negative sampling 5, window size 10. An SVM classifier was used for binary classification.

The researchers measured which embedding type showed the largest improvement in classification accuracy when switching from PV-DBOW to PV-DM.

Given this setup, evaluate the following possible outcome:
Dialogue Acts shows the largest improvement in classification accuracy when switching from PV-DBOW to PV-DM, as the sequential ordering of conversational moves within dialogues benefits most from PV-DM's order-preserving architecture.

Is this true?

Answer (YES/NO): NO